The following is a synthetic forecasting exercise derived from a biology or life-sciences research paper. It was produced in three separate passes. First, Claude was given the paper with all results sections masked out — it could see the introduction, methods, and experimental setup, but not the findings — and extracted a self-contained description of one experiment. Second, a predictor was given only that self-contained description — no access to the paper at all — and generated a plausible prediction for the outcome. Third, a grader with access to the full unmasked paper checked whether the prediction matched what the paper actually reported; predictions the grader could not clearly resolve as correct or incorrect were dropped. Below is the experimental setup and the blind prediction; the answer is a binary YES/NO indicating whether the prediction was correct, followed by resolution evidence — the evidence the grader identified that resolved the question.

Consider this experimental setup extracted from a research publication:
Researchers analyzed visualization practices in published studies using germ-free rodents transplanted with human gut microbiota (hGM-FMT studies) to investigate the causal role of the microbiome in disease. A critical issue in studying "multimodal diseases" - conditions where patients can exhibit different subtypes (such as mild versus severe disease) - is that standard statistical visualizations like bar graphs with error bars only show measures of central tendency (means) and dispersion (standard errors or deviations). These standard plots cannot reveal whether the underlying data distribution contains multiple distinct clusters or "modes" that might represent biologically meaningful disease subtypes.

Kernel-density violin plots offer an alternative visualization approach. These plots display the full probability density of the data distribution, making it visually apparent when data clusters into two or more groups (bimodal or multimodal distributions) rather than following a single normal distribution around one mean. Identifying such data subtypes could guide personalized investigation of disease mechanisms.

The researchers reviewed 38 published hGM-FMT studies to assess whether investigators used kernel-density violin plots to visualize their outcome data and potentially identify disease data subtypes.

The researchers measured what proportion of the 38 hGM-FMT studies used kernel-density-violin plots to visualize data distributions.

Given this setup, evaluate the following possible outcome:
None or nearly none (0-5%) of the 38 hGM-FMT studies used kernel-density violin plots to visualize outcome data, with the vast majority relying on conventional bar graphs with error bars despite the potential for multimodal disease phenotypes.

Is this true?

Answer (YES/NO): YES